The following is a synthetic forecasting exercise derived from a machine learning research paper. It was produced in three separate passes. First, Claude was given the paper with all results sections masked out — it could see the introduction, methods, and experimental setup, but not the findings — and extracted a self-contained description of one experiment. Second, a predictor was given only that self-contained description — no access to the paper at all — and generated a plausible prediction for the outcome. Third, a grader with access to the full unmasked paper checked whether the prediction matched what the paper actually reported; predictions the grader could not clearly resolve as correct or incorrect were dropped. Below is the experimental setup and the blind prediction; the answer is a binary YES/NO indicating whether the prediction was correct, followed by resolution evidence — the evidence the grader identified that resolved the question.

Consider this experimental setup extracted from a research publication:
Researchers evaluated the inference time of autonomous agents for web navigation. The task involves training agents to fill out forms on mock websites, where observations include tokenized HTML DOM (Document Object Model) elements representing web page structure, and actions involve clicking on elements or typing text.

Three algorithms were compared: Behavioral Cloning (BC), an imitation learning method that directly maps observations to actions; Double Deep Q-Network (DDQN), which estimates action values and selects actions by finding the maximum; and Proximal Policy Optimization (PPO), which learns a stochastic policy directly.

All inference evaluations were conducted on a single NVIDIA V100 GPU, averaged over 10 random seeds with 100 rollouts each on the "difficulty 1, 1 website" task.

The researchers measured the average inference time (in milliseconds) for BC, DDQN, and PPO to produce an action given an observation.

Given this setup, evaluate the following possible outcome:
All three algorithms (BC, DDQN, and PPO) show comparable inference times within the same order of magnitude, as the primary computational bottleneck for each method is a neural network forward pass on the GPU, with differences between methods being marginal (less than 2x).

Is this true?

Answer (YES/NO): NO